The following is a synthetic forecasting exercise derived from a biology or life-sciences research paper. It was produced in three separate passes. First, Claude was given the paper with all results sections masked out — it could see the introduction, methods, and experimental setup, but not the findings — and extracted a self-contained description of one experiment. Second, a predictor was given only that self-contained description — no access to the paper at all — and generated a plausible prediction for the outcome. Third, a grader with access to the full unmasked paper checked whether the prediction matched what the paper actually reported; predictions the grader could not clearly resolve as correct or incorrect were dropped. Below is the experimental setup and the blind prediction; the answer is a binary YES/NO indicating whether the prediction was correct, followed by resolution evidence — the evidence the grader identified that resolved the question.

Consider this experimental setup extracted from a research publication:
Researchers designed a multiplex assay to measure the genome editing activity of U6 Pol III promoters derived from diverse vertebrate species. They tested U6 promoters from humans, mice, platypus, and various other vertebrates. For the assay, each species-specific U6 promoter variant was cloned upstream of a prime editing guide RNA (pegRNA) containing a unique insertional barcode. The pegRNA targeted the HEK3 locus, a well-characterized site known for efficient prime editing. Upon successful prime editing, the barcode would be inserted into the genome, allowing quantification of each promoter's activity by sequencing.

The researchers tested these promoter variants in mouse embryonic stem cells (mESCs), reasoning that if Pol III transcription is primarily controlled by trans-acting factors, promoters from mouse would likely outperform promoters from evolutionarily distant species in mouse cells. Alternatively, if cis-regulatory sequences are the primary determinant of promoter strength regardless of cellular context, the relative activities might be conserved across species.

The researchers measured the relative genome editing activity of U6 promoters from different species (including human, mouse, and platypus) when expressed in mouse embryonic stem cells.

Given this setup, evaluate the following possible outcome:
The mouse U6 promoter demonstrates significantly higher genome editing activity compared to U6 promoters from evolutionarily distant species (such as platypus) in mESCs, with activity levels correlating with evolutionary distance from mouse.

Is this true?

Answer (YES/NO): NO